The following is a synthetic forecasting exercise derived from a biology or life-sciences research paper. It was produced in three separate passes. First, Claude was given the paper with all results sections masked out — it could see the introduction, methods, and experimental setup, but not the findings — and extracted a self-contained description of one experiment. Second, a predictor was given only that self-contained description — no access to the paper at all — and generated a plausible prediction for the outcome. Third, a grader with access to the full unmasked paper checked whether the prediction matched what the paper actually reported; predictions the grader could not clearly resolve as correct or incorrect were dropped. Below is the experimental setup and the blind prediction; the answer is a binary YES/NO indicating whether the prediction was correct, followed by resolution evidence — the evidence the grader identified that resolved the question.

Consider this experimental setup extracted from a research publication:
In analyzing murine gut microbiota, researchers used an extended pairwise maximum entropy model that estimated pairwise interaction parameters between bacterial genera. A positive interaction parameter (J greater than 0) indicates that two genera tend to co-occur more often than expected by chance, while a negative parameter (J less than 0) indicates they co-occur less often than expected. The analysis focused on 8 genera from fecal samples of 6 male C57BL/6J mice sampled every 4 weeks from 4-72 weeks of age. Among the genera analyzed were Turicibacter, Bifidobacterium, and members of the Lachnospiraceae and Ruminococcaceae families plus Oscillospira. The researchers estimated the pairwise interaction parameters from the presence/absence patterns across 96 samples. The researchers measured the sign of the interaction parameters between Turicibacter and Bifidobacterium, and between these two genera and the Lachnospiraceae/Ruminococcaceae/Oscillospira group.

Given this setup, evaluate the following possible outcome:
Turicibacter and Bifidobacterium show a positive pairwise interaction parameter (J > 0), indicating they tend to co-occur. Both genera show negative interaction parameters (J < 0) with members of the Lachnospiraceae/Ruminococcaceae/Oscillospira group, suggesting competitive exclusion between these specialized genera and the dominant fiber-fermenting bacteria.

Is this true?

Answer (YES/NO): YES